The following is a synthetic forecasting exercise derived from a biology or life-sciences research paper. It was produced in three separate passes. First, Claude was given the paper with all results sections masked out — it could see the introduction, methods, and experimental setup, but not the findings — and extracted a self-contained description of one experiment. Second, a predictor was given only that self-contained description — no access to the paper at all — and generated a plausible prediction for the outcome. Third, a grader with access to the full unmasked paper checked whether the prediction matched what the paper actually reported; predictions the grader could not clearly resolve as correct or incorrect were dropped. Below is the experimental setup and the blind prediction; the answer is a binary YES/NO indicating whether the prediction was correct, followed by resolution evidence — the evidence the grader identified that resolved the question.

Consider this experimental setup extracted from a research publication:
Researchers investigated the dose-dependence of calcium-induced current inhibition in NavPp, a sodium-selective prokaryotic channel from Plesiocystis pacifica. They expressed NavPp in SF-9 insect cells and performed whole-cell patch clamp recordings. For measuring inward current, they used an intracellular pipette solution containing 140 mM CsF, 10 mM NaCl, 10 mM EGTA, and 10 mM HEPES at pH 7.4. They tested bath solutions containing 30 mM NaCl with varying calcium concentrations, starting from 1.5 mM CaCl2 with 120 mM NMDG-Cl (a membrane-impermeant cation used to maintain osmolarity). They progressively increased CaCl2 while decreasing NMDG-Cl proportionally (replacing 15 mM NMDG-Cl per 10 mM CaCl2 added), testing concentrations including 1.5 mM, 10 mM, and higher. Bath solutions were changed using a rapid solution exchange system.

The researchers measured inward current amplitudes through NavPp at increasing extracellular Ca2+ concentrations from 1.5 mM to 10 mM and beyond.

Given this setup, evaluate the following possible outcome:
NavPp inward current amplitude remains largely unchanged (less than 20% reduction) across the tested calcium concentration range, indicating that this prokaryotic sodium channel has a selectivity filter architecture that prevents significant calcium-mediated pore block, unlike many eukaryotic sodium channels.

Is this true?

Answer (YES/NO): NO